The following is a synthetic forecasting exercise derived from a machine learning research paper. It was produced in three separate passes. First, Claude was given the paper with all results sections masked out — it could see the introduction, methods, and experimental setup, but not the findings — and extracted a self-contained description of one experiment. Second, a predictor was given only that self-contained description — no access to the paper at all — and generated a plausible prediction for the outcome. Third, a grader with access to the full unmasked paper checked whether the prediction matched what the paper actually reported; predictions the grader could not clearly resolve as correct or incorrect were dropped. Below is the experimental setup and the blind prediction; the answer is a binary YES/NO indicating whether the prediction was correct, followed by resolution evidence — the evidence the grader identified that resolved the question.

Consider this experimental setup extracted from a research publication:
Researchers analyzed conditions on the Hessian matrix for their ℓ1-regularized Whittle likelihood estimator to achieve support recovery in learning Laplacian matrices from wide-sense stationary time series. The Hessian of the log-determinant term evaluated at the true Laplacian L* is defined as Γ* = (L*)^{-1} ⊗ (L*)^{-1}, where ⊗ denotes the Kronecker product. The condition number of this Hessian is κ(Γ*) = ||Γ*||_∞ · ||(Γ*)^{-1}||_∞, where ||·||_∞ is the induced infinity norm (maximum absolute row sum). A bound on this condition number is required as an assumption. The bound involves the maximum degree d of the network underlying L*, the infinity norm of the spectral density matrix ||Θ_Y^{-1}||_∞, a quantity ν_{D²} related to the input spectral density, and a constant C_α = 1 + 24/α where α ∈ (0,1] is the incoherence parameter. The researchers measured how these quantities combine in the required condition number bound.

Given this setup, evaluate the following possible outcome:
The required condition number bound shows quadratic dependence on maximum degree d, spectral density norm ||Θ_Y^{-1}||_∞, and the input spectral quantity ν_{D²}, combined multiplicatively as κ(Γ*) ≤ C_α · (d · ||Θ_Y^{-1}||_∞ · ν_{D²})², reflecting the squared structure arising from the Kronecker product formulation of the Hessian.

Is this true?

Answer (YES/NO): NO